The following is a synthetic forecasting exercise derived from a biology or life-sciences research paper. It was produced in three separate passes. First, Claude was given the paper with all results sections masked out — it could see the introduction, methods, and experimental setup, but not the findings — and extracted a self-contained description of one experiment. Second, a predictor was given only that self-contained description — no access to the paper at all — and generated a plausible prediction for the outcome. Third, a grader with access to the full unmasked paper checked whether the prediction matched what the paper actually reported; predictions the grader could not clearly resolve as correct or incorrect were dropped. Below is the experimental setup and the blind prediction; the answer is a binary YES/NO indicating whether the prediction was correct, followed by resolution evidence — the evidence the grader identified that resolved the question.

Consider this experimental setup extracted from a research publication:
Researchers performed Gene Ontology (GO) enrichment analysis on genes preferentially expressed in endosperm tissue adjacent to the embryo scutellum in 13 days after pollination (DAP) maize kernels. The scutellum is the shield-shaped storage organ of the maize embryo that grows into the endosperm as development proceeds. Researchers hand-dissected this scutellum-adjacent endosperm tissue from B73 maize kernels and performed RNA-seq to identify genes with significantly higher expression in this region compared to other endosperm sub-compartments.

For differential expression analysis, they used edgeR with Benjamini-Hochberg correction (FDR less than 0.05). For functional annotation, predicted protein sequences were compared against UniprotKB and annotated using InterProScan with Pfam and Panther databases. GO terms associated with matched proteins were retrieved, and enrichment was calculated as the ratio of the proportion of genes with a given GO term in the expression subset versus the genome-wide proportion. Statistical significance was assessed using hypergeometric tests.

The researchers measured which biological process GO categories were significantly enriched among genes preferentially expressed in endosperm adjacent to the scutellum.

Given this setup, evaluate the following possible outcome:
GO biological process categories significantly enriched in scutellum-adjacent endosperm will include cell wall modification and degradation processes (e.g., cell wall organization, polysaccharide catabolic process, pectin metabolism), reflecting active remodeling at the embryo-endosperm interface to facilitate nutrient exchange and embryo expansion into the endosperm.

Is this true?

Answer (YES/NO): NO